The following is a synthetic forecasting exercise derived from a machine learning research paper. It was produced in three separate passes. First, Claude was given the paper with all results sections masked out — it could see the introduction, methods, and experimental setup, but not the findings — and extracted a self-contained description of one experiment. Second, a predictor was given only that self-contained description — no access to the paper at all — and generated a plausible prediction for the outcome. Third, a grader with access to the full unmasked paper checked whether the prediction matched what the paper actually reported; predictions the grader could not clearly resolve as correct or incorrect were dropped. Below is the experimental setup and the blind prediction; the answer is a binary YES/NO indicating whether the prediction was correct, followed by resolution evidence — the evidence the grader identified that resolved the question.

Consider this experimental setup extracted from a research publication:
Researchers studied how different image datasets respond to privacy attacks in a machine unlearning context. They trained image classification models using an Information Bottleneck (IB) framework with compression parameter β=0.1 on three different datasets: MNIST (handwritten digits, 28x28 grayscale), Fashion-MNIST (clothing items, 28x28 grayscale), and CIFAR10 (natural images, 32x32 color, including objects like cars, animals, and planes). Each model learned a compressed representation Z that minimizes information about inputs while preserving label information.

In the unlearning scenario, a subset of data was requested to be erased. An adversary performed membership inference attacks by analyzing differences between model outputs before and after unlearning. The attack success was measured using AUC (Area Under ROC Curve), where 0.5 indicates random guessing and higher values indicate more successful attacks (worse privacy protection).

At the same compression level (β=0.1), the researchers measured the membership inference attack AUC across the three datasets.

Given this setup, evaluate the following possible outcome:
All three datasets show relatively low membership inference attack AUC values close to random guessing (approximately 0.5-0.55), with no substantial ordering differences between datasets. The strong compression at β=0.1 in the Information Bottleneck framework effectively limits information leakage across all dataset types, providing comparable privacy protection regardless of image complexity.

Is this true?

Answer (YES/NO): NO